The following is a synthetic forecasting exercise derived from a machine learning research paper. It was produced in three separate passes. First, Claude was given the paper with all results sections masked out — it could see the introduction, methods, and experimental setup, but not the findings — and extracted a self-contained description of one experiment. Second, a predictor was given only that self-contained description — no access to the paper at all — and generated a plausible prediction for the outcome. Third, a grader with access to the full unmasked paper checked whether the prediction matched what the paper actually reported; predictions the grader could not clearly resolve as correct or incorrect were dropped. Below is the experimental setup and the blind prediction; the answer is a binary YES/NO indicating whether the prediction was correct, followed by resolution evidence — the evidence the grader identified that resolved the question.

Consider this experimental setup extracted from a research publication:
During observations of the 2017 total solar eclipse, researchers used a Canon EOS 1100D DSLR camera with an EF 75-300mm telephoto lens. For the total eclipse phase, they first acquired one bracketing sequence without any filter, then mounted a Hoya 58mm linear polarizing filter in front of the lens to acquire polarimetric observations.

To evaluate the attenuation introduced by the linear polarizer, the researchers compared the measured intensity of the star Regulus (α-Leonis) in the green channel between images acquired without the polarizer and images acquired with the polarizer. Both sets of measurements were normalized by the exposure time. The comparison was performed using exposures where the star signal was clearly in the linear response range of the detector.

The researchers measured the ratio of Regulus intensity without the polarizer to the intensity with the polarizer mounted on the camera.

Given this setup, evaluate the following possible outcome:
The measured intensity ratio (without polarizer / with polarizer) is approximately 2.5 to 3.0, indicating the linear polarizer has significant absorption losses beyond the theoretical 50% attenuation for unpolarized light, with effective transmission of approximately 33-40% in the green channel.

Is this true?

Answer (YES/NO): NO